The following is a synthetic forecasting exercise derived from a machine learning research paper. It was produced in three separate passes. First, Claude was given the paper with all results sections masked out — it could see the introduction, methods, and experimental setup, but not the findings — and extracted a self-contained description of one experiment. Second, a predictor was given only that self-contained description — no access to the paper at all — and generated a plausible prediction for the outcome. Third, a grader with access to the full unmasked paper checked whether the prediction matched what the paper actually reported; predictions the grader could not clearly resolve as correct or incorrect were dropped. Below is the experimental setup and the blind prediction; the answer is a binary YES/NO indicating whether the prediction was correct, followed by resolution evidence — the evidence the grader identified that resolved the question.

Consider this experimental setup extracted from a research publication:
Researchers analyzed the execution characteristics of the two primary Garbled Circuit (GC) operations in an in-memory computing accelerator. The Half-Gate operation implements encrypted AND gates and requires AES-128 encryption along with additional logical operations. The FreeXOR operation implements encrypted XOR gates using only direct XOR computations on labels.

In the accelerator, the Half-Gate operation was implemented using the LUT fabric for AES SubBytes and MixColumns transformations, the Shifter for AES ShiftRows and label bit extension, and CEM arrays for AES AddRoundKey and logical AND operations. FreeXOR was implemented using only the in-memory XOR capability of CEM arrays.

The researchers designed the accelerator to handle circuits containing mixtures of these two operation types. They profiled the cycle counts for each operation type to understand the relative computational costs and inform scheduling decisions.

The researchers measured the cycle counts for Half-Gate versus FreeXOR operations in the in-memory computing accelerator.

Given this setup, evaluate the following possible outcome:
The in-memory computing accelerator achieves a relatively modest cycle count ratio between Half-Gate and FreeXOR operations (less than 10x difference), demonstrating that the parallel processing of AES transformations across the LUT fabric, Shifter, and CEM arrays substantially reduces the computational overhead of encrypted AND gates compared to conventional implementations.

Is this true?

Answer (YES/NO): NO